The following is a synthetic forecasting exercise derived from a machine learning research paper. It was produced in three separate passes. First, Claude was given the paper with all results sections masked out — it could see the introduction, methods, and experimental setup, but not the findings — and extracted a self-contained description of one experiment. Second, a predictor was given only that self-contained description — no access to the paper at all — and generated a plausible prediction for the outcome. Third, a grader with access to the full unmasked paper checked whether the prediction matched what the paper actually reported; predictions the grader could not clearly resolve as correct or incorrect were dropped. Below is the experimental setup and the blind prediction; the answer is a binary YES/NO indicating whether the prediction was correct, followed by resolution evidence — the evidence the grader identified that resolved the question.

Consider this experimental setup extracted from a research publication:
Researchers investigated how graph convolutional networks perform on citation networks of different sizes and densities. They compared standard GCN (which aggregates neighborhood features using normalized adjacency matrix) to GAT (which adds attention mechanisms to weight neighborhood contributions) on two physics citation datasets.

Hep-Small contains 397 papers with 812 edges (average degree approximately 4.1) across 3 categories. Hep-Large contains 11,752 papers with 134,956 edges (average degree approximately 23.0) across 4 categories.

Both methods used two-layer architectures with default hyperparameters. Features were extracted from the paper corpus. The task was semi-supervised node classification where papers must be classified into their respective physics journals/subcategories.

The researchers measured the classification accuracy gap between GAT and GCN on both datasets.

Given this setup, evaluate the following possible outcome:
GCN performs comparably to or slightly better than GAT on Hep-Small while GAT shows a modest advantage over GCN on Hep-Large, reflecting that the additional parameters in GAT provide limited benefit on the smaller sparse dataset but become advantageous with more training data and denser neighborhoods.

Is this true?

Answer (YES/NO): NO